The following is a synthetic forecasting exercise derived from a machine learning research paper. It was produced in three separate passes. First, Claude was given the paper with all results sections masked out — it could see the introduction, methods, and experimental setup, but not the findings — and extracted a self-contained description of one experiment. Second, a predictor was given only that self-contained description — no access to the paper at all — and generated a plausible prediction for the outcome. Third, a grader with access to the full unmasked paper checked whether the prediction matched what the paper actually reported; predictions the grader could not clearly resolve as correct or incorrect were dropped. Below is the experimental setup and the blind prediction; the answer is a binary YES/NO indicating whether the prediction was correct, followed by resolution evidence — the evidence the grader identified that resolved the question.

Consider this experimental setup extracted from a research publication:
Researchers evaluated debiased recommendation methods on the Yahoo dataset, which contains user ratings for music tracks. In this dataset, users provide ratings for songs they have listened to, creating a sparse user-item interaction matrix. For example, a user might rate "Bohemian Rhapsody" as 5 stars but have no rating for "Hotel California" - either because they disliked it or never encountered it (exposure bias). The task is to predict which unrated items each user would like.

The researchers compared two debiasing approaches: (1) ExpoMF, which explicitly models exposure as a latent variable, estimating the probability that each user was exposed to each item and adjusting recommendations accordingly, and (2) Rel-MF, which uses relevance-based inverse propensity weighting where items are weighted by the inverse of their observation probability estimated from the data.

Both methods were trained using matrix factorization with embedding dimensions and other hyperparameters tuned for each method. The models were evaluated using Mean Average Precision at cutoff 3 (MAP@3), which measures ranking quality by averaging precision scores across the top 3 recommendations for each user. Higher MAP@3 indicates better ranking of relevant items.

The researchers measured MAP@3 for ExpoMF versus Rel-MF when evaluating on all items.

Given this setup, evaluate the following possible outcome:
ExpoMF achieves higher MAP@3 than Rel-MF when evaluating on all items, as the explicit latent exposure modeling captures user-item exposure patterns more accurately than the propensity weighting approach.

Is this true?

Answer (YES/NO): NO